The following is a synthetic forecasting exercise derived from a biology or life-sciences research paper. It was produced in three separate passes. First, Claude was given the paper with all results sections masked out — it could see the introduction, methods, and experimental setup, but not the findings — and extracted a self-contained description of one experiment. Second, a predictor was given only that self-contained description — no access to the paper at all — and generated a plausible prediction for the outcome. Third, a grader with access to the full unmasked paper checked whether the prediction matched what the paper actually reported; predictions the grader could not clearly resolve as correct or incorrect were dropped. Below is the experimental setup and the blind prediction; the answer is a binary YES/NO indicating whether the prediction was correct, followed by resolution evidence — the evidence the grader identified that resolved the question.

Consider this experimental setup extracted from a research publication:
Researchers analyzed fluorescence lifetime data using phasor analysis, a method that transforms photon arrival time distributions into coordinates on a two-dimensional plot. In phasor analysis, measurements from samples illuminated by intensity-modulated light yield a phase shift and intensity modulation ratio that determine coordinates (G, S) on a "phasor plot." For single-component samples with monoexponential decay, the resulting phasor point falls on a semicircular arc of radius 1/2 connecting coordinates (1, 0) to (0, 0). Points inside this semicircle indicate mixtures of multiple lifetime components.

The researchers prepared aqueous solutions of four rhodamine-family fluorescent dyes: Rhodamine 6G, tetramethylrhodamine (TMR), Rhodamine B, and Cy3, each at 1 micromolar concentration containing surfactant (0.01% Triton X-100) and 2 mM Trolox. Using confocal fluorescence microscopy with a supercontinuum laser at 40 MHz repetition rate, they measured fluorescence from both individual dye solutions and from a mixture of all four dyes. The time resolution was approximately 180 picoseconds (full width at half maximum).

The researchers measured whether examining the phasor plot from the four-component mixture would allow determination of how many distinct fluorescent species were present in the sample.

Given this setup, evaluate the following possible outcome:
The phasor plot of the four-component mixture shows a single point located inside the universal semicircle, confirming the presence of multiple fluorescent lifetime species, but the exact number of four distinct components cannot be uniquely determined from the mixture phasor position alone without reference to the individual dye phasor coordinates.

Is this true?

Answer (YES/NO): YES